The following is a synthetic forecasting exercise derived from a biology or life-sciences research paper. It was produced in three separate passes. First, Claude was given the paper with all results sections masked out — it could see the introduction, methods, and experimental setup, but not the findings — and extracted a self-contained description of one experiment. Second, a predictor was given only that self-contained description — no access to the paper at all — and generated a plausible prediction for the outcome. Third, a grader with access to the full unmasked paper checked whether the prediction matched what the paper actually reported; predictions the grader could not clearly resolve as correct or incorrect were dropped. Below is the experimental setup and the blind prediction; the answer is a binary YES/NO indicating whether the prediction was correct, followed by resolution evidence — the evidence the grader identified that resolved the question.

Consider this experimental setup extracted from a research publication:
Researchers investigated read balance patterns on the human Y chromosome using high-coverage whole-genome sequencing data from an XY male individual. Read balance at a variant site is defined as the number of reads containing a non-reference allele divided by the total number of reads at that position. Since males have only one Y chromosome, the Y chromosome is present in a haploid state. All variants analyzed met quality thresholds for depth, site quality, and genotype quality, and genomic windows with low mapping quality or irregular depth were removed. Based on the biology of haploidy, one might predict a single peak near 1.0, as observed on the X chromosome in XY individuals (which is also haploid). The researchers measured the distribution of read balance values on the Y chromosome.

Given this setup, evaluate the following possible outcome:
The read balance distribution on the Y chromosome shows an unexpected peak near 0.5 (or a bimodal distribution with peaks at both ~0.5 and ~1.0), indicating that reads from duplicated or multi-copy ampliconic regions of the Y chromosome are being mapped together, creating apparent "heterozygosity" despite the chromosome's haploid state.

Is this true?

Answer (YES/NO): NO